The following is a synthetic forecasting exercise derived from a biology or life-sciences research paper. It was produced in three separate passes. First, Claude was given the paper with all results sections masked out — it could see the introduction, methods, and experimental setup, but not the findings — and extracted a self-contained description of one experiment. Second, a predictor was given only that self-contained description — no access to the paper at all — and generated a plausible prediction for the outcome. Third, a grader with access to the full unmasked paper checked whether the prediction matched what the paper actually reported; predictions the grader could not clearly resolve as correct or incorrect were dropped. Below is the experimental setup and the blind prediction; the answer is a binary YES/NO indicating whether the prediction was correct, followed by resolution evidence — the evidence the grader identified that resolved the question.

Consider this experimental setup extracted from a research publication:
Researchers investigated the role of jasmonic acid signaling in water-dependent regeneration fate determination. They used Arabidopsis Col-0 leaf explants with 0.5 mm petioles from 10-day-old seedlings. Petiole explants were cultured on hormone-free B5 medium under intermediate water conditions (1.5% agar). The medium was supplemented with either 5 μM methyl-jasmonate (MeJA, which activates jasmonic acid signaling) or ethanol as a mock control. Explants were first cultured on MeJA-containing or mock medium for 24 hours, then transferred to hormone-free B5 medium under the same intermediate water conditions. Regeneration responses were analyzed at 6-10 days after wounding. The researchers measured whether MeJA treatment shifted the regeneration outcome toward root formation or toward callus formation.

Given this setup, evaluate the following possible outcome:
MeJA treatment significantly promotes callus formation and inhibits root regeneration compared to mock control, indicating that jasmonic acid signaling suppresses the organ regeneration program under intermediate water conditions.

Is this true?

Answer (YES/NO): NO